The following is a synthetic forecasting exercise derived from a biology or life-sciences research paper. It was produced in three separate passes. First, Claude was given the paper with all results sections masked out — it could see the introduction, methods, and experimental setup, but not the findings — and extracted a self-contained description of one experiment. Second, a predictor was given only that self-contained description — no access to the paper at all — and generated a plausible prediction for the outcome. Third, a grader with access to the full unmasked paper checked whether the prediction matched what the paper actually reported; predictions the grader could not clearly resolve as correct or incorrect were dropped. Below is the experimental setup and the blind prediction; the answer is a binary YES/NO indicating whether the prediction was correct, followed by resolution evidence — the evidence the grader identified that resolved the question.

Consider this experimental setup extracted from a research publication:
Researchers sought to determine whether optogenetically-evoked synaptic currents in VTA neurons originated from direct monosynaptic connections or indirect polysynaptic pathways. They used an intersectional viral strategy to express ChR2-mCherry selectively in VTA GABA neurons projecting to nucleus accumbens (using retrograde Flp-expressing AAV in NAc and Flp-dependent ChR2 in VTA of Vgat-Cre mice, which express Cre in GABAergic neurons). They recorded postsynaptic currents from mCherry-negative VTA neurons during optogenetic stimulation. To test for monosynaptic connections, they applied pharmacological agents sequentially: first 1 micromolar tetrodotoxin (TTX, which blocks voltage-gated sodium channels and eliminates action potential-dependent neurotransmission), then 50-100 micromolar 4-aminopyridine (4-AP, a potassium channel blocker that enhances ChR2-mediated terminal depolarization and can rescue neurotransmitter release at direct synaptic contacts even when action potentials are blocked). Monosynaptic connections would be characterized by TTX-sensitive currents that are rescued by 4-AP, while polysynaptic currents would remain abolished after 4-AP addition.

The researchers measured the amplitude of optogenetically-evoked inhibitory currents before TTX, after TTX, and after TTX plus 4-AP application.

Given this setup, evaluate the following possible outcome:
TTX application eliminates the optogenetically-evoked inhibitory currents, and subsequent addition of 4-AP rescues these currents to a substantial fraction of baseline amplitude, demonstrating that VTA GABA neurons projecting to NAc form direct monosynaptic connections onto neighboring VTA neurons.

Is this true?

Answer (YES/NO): YES